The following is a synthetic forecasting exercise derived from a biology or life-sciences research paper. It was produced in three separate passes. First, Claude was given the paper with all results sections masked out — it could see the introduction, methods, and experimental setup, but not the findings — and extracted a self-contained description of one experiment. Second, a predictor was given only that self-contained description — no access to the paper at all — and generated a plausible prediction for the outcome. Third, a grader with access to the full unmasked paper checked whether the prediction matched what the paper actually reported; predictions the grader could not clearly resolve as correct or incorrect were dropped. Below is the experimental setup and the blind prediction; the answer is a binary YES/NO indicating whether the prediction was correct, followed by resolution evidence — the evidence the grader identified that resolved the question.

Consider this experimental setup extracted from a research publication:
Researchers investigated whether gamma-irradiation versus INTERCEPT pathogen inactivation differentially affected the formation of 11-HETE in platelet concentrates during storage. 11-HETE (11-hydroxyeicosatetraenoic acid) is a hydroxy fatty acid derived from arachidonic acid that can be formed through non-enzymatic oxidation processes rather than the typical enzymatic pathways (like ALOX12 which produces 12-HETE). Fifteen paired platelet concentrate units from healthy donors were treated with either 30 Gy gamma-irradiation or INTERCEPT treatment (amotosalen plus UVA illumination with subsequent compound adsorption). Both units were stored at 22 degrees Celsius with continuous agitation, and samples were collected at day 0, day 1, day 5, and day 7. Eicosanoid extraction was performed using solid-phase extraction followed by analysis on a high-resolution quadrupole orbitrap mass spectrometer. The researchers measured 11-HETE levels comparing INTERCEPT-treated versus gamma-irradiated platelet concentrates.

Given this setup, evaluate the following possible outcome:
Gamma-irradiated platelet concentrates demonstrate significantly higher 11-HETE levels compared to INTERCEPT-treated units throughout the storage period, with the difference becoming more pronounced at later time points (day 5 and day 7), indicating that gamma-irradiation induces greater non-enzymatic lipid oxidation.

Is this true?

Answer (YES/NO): NO